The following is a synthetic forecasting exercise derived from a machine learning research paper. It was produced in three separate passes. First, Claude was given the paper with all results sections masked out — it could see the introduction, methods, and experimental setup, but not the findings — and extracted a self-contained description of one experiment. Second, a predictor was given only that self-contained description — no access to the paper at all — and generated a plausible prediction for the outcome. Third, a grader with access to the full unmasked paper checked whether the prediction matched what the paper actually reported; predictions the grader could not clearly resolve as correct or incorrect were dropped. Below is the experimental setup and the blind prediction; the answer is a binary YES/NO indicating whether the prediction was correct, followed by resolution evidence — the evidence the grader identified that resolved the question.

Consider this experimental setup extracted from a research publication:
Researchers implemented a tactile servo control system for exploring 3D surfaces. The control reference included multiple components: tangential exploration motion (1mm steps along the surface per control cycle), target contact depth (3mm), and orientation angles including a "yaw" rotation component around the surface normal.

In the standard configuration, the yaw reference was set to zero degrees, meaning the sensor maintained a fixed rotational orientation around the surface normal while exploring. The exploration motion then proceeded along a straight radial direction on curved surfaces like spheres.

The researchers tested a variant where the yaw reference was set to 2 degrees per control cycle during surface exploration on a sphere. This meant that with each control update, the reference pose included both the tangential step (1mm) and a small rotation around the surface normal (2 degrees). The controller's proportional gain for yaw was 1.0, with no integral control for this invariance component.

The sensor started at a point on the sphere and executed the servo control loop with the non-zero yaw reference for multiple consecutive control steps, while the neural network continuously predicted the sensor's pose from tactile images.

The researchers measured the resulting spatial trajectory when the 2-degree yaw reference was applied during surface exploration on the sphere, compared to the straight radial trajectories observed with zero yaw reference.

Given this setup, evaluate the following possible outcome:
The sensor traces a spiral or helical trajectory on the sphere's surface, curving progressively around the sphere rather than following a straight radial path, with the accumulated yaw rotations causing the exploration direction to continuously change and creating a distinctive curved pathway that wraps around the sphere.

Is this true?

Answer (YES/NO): NO